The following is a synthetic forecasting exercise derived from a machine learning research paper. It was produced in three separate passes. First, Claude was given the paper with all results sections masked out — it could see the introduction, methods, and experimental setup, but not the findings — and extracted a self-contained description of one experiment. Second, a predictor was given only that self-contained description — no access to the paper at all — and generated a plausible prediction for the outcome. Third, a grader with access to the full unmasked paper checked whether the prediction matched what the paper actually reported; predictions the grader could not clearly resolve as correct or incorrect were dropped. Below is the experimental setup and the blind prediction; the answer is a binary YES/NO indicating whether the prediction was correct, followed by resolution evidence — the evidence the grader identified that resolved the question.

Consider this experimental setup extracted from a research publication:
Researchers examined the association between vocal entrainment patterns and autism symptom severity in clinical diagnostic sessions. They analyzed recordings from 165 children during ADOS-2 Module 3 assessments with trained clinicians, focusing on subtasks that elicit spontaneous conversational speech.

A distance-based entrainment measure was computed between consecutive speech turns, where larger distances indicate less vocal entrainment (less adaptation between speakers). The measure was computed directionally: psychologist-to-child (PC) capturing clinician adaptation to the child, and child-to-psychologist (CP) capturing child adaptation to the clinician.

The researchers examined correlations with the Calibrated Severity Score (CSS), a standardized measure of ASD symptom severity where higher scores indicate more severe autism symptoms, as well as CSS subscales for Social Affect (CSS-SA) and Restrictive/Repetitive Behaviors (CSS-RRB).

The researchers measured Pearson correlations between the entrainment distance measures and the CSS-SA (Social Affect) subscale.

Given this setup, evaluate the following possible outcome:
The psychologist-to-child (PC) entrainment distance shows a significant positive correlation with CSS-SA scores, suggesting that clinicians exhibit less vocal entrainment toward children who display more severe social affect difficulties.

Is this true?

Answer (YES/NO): YES